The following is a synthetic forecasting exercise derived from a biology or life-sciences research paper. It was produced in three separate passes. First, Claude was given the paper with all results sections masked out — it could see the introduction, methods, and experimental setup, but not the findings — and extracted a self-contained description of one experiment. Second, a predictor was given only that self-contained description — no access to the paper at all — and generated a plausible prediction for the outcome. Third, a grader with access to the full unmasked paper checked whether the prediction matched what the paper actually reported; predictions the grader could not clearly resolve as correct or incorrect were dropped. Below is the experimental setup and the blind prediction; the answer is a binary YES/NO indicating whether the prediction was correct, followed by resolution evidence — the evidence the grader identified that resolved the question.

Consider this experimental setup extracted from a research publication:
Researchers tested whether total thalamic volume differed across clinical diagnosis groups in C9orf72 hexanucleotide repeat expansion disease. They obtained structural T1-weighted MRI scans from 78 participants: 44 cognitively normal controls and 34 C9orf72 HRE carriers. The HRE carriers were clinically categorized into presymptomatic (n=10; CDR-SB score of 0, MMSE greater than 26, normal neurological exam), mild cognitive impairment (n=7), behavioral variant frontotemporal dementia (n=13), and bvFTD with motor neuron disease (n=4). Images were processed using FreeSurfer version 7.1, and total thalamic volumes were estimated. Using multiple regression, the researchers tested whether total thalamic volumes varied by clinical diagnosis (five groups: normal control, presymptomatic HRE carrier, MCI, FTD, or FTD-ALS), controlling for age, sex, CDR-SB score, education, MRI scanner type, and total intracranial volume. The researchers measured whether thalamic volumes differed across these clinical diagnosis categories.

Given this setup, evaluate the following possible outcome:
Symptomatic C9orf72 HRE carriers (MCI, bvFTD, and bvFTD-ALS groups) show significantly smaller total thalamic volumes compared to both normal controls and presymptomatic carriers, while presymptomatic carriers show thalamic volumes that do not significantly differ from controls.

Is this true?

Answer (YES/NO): NO